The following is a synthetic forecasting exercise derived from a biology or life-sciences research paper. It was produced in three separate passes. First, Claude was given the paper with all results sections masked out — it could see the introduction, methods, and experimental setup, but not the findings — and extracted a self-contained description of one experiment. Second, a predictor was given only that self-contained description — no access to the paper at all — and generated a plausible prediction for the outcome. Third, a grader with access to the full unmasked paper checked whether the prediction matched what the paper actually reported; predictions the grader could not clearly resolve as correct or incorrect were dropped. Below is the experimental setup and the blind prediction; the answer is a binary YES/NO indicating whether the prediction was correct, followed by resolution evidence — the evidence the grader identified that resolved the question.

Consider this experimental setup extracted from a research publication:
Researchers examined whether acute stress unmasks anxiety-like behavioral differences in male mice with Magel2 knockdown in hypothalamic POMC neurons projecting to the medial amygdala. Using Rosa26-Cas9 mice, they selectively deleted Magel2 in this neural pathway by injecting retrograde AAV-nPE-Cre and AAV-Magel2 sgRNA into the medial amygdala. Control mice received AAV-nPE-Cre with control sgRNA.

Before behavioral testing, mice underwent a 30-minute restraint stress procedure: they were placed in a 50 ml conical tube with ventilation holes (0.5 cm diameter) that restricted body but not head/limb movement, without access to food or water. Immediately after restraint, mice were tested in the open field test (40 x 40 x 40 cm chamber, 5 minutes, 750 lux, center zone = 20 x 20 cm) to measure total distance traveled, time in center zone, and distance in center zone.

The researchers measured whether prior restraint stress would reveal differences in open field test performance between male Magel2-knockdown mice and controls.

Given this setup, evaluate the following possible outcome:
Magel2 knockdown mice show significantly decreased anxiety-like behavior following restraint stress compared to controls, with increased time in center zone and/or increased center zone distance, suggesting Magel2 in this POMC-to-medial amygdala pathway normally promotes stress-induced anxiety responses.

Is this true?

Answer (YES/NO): NO